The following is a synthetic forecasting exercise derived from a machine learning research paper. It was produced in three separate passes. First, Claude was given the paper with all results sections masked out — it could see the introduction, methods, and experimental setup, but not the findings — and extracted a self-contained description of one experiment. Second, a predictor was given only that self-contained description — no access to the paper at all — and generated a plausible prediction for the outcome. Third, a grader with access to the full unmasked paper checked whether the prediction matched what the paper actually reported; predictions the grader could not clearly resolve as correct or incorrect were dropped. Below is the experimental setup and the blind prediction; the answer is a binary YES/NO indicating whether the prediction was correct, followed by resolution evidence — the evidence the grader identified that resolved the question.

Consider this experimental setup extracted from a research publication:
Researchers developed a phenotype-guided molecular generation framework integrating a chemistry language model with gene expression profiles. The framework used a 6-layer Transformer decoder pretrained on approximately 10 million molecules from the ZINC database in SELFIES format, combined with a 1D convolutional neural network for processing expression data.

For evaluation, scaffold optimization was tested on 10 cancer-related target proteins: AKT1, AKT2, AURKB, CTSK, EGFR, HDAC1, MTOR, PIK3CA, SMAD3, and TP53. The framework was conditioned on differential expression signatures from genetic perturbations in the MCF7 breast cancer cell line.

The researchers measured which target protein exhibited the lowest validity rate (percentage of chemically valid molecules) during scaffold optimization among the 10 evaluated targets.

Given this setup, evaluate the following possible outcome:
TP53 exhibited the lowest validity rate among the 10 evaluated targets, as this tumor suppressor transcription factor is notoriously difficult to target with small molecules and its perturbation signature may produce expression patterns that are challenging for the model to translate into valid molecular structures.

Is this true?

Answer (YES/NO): NO